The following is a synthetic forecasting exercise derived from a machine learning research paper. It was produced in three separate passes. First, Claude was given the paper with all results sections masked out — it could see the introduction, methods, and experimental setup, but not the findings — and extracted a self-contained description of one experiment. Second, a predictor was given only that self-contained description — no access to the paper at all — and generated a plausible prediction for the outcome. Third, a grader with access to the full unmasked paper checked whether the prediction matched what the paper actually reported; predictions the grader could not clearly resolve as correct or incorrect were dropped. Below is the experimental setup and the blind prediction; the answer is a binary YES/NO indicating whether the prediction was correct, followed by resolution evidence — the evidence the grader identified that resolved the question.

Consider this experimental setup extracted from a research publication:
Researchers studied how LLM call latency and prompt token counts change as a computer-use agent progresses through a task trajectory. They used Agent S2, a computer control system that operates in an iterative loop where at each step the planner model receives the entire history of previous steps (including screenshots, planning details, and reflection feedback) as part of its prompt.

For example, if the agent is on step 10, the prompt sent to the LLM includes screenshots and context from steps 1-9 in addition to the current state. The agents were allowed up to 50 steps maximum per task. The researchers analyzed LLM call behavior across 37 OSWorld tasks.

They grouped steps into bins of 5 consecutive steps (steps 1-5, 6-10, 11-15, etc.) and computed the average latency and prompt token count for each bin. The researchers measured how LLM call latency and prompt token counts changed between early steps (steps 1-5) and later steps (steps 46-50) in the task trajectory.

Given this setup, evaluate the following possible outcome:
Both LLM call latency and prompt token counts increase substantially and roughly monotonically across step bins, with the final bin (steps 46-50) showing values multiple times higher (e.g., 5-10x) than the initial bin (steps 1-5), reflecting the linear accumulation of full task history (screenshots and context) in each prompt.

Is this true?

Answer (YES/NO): NO